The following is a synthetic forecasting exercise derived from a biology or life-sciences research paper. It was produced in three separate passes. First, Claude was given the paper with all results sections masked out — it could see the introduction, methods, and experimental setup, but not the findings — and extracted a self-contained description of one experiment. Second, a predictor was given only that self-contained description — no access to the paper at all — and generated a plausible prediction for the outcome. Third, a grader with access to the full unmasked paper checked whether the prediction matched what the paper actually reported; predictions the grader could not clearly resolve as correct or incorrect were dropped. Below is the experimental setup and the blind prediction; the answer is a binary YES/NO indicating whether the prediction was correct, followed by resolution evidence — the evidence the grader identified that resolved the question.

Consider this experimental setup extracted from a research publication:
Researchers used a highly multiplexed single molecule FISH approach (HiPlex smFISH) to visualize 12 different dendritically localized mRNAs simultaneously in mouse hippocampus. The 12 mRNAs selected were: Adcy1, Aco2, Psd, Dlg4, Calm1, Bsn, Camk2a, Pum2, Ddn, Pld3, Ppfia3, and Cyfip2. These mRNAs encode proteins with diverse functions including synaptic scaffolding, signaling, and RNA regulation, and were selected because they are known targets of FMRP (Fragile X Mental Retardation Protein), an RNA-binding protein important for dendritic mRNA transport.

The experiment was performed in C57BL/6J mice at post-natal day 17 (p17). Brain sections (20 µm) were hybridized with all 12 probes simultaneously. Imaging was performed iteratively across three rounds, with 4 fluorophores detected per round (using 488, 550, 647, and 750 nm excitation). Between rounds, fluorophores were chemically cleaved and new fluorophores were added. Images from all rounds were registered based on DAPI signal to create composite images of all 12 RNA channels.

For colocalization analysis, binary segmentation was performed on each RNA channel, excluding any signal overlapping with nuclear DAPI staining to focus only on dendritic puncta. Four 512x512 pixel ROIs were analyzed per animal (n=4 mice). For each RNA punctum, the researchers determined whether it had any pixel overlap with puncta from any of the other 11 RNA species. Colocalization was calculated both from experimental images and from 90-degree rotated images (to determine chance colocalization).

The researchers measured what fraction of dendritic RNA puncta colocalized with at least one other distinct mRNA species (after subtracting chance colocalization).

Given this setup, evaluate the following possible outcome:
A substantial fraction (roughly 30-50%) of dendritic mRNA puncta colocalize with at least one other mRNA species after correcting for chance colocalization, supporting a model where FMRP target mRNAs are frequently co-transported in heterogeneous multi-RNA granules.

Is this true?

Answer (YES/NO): NO